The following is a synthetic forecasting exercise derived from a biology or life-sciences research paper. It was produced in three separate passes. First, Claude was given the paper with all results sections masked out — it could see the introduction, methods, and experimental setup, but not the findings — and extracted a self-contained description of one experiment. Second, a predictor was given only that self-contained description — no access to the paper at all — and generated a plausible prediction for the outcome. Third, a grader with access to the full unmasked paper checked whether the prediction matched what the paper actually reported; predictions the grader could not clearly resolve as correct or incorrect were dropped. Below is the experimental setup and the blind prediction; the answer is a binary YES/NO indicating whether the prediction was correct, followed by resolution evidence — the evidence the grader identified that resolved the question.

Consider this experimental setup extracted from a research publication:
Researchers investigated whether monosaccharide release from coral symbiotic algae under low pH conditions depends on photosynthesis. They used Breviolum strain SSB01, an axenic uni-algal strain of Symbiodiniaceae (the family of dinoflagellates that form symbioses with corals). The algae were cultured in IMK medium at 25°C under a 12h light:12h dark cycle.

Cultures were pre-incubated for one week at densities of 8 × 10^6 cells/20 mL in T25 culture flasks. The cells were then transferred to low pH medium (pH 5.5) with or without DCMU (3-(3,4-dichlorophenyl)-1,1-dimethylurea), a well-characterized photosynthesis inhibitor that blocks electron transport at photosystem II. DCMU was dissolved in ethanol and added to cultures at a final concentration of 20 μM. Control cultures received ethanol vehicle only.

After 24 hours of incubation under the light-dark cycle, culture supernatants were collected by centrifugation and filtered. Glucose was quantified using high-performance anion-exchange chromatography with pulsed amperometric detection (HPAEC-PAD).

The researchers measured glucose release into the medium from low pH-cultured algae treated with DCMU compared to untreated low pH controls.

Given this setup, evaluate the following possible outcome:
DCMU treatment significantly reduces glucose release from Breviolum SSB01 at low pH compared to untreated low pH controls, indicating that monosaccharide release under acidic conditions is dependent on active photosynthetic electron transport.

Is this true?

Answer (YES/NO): NO